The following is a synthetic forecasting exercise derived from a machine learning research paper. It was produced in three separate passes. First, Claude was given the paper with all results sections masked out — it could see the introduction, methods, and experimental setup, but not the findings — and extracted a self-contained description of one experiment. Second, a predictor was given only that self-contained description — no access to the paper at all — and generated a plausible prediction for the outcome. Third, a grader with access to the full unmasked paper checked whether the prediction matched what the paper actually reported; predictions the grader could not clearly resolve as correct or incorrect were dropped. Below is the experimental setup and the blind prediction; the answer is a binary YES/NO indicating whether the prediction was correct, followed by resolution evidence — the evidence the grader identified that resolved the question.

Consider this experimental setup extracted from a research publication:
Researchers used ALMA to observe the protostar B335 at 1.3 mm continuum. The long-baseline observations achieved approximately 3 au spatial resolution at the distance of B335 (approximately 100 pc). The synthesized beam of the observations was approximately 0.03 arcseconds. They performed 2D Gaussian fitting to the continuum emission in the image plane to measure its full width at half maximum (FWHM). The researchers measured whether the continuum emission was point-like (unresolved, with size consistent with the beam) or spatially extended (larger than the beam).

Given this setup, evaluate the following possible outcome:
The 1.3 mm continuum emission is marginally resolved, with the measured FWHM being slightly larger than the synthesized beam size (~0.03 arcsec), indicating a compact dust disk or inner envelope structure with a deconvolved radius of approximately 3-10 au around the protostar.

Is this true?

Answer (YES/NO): YES